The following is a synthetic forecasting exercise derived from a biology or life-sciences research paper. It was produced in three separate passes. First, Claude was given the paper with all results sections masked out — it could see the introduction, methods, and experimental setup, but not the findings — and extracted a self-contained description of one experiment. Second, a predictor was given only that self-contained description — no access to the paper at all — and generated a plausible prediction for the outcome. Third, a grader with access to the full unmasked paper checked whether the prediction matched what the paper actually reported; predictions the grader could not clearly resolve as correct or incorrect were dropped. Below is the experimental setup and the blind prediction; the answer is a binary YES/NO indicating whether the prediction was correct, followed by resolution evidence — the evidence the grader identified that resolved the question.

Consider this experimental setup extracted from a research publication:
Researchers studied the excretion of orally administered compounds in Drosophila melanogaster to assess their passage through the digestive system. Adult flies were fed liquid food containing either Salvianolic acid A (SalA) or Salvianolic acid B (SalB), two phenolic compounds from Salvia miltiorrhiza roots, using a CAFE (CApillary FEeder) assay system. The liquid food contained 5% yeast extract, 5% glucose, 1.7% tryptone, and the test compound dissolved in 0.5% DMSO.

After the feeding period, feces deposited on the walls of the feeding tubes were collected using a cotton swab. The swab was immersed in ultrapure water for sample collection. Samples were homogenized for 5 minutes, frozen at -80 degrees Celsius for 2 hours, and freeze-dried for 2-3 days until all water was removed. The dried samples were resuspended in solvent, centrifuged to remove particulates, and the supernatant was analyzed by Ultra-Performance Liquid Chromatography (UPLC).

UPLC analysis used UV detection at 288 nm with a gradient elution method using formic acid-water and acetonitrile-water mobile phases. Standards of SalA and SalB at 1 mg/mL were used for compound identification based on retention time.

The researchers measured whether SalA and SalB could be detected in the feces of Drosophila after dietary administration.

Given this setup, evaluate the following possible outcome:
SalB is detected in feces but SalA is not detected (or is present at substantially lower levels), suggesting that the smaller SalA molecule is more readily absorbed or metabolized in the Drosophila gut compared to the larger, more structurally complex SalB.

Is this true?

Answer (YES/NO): NO